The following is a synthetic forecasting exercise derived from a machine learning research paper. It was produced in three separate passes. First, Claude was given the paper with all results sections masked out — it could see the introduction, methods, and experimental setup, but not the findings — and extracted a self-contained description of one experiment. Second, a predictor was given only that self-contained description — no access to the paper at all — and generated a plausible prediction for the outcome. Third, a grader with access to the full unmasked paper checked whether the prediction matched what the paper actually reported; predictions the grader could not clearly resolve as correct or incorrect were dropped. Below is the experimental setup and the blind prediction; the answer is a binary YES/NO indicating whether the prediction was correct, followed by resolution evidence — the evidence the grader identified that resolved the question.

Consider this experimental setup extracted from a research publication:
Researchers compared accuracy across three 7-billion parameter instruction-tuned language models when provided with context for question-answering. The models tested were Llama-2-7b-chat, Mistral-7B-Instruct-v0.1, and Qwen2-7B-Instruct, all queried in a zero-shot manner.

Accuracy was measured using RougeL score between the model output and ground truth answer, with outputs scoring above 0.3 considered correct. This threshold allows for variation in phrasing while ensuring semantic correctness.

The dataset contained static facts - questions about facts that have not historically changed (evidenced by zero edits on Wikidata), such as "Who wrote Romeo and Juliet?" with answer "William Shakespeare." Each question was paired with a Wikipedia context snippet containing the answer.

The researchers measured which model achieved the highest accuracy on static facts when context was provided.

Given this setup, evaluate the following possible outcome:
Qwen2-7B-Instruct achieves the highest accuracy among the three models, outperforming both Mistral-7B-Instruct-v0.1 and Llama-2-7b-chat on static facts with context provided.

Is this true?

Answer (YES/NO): NO